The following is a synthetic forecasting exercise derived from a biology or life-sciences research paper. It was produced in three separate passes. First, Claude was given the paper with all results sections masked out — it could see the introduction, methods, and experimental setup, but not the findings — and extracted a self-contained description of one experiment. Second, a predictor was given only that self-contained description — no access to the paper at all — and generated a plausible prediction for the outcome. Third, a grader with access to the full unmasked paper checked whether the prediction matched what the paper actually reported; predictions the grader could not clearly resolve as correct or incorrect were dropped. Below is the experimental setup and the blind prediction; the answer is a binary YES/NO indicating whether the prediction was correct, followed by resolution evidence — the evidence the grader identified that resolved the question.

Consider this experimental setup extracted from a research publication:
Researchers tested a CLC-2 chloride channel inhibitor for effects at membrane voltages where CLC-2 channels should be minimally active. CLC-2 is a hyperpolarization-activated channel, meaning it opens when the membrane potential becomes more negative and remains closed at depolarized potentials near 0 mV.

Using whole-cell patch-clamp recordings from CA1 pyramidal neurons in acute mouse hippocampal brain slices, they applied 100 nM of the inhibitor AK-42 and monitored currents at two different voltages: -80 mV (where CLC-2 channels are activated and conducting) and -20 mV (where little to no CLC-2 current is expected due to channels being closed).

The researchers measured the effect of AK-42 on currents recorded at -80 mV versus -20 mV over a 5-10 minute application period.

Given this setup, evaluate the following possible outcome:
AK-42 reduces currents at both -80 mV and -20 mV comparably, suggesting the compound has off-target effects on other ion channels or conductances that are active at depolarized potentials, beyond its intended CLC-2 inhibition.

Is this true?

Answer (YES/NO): NO